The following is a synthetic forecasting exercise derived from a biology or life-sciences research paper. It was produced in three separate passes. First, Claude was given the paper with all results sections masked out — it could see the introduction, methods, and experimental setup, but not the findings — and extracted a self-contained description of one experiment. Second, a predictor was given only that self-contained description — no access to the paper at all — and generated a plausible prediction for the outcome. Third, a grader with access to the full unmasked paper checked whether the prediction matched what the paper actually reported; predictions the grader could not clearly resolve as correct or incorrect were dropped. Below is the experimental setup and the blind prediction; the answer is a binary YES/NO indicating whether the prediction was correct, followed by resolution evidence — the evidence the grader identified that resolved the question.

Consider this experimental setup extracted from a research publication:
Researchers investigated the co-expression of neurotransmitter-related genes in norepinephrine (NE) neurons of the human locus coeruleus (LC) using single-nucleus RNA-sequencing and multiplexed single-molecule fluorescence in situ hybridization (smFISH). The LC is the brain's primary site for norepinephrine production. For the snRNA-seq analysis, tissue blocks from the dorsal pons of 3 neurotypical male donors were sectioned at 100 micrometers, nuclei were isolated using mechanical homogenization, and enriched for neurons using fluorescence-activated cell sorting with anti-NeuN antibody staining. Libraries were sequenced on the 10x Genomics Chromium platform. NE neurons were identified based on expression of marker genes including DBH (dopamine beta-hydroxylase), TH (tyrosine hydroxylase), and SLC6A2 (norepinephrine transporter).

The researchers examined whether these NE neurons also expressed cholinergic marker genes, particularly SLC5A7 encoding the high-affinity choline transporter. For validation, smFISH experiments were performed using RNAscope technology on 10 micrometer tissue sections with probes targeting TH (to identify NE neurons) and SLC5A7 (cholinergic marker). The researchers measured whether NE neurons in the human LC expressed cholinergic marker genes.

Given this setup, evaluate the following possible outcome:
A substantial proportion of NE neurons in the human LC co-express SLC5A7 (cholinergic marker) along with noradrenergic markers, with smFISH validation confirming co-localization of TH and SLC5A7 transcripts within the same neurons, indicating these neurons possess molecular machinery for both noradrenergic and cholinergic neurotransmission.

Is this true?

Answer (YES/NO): YES